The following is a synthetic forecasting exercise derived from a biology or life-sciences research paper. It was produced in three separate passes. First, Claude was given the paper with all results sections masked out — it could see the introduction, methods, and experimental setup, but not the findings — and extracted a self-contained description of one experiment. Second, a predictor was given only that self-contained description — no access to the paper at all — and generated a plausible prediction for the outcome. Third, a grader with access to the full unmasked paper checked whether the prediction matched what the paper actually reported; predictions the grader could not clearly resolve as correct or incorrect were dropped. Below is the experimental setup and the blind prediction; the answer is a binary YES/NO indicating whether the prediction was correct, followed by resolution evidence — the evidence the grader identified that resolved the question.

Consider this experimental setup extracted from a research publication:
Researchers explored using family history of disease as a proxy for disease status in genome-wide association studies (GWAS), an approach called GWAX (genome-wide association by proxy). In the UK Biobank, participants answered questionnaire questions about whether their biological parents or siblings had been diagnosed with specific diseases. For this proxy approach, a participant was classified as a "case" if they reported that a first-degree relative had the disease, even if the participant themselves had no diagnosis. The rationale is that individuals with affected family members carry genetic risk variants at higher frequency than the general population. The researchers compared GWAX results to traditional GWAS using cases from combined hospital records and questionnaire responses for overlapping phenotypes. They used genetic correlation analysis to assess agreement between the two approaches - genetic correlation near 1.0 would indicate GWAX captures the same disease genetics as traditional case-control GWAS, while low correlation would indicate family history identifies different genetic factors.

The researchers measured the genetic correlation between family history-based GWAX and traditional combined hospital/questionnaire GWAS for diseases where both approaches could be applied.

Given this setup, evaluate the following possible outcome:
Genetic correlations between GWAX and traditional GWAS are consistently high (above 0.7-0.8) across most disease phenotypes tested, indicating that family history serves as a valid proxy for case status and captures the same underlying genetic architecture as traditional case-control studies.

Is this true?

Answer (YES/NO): YES